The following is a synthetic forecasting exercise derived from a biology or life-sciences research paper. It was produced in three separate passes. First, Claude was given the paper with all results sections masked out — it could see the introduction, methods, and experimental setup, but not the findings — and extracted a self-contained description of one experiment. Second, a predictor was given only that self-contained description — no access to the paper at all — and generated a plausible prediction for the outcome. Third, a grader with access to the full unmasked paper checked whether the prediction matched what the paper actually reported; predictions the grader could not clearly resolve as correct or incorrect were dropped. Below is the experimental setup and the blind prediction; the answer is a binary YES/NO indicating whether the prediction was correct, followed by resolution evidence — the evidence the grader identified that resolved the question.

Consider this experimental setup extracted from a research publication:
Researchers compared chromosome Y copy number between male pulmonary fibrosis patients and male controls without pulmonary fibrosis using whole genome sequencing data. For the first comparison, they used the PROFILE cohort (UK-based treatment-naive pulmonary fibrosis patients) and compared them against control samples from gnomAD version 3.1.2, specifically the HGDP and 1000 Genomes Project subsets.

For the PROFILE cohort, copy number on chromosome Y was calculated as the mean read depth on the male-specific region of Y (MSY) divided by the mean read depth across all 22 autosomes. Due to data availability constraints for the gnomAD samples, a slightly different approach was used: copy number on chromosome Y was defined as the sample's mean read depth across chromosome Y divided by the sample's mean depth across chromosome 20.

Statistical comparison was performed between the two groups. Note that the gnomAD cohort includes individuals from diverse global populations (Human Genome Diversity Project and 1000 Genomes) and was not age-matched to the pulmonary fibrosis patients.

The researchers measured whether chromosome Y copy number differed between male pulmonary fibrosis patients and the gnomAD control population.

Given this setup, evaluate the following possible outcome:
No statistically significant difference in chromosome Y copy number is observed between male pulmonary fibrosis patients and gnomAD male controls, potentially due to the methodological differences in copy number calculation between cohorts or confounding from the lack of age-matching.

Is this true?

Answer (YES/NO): NO